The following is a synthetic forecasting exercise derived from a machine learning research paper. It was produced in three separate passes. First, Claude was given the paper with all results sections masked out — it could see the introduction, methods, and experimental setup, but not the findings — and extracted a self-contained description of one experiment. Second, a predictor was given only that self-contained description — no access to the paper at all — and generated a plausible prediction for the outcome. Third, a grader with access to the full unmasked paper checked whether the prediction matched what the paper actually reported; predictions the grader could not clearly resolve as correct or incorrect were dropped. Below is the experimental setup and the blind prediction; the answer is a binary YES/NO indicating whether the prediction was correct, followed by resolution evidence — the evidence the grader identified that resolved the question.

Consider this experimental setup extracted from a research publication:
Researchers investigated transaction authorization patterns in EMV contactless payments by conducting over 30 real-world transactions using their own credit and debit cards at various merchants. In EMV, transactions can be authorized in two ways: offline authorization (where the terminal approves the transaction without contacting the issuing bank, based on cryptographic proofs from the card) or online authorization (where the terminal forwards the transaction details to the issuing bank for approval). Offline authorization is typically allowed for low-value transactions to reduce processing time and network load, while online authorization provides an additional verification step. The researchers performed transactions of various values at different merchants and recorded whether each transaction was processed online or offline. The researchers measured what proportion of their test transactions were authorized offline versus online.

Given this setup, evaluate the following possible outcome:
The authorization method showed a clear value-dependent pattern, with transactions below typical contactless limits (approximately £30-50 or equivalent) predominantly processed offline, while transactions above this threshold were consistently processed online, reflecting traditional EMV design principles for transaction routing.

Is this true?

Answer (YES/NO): NO